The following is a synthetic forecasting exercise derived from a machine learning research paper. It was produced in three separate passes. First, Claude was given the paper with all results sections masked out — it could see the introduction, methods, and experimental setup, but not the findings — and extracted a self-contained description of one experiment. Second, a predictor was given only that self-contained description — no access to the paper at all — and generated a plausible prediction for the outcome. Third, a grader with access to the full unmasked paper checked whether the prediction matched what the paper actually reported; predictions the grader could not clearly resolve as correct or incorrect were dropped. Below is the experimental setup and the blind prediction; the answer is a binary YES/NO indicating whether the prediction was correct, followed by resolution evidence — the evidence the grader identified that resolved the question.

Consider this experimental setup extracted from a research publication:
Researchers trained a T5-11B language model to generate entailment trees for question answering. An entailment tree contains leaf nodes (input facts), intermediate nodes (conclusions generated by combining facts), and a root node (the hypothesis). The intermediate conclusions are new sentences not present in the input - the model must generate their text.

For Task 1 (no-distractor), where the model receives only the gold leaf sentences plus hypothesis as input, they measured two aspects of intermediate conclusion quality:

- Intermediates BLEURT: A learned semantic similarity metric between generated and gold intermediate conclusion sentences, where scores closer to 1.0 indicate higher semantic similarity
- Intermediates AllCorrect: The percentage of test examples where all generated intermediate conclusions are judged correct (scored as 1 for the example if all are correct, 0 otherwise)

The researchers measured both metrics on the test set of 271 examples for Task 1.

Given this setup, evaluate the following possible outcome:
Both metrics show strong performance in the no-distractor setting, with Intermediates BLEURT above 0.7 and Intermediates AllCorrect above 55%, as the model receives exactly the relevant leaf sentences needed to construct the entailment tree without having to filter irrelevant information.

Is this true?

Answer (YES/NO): YES